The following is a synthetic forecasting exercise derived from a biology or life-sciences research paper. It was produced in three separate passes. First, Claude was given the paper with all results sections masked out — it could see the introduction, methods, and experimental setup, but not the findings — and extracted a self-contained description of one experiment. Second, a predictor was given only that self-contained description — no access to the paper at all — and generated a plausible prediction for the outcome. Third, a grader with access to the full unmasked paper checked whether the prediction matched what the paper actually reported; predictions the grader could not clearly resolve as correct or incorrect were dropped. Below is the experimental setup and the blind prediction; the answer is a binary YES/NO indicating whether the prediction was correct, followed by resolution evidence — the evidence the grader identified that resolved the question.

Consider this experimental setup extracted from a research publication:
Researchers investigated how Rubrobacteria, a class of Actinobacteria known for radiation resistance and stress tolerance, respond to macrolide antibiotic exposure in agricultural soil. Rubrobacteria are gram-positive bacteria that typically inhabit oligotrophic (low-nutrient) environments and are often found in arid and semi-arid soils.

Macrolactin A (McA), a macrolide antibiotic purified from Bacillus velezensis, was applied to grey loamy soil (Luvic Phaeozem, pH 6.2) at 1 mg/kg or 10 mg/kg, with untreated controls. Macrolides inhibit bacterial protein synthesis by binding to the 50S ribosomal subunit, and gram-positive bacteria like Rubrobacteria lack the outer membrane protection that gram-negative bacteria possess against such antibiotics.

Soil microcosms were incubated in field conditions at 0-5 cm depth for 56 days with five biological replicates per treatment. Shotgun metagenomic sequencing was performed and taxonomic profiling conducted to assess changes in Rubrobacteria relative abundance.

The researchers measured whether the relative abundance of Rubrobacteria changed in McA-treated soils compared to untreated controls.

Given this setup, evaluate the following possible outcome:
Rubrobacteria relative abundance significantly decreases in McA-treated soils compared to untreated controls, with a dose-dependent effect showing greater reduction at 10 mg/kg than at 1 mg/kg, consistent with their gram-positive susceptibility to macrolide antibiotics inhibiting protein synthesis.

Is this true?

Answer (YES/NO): YES